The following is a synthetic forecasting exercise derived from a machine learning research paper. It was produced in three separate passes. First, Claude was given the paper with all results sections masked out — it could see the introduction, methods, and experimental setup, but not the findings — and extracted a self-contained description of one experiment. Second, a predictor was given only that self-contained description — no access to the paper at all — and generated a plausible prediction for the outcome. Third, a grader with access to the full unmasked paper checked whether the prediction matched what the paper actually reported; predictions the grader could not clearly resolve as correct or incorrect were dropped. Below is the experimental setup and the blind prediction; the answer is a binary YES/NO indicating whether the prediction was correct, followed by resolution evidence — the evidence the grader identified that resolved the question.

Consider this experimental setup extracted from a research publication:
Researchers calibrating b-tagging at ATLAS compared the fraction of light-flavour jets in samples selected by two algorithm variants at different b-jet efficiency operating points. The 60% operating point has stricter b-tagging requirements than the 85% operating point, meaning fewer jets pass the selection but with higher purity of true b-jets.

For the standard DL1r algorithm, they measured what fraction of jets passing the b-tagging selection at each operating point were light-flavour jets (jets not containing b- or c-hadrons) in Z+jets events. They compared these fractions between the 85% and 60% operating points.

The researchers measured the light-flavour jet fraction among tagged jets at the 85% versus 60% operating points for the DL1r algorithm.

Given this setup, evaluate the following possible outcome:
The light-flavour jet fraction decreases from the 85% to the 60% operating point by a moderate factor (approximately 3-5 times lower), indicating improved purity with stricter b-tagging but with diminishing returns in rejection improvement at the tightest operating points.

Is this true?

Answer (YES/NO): NO